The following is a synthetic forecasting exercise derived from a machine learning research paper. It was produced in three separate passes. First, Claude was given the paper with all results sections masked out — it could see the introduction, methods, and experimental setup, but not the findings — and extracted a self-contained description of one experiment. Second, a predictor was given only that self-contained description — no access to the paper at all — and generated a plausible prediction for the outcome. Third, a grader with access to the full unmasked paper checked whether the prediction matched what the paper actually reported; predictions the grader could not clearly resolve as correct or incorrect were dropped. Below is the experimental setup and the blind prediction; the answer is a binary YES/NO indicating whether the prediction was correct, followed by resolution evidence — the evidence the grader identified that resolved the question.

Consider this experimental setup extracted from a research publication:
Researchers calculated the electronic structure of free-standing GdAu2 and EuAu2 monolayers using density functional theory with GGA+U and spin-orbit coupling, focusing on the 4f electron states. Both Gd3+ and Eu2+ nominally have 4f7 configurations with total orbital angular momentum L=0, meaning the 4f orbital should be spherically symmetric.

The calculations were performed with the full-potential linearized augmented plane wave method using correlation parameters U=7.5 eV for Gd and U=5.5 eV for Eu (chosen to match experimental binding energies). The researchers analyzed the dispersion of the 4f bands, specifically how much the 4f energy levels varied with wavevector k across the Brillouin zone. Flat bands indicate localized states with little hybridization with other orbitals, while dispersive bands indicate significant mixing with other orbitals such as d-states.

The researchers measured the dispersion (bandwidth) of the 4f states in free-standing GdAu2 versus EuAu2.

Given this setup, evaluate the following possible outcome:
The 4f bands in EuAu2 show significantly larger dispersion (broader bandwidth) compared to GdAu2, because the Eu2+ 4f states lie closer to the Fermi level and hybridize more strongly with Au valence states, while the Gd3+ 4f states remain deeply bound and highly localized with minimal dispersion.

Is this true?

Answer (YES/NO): YES